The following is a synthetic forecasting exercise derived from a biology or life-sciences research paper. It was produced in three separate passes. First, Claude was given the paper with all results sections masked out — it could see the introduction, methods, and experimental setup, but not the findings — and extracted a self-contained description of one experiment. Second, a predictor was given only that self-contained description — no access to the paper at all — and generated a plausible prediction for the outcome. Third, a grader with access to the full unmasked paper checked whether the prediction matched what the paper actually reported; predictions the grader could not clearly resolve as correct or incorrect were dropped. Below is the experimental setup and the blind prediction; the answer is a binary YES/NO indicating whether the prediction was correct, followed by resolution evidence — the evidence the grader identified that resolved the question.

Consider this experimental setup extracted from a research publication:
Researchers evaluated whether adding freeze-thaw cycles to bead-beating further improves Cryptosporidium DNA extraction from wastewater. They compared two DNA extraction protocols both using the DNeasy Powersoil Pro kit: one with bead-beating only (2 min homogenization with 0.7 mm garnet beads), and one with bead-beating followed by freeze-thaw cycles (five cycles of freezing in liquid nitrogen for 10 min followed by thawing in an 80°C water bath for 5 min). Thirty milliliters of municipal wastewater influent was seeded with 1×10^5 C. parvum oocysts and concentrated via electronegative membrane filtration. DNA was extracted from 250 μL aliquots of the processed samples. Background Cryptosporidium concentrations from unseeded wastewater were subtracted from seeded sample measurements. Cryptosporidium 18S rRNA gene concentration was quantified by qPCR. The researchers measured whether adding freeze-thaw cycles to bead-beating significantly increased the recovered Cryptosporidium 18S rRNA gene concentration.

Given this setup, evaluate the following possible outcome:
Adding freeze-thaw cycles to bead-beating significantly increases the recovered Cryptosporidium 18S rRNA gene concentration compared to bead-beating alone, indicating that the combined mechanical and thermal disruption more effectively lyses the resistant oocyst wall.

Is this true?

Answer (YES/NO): NO